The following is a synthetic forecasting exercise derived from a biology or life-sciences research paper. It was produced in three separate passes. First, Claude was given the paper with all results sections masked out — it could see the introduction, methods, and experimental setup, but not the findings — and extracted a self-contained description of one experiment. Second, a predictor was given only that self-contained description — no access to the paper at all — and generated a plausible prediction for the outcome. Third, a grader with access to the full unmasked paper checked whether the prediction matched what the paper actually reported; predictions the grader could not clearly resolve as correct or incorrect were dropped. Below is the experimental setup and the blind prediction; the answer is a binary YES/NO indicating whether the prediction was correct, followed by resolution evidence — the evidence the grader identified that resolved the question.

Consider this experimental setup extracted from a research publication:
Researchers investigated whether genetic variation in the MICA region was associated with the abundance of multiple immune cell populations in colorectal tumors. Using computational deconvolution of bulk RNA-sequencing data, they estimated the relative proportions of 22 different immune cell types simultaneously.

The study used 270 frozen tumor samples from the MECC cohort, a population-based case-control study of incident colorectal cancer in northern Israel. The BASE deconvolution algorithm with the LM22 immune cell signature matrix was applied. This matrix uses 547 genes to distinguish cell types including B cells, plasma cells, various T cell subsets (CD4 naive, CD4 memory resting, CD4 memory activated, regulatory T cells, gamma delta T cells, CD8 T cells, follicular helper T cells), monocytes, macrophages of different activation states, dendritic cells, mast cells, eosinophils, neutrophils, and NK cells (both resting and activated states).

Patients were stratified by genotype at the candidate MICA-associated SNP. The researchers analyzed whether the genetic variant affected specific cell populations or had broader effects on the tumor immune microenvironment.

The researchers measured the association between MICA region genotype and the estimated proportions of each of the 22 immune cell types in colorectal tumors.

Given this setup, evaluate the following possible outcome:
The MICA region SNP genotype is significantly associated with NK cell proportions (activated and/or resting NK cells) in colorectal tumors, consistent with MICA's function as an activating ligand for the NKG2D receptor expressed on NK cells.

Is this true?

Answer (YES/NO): YES